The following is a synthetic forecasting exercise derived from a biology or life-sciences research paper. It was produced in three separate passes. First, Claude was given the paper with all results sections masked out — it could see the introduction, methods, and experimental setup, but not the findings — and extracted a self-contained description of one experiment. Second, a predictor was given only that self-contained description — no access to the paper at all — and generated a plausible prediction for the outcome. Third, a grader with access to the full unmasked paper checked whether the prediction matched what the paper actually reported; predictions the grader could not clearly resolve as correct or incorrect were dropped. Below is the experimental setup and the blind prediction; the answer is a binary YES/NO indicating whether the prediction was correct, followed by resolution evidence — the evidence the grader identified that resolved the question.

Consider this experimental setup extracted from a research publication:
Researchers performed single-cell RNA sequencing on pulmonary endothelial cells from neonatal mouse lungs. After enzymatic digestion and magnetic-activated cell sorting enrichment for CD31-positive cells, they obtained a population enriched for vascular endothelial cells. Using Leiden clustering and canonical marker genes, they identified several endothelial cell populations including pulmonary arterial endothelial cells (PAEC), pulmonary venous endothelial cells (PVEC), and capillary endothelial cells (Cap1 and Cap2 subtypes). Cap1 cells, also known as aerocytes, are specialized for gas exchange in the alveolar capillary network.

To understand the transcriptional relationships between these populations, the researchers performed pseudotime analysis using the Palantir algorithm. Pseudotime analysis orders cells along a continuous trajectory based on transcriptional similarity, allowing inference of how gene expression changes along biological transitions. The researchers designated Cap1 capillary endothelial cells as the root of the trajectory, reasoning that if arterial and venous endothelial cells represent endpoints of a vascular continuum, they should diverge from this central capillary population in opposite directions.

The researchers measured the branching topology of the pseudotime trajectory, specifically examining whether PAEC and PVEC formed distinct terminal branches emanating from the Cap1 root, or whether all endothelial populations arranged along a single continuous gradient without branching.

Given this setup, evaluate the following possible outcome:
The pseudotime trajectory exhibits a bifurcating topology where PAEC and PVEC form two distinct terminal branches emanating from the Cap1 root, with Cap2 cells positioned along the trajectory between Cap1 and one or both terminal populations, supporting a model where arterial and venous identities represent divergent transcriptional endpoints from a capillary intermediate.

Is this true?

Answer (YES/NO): NO